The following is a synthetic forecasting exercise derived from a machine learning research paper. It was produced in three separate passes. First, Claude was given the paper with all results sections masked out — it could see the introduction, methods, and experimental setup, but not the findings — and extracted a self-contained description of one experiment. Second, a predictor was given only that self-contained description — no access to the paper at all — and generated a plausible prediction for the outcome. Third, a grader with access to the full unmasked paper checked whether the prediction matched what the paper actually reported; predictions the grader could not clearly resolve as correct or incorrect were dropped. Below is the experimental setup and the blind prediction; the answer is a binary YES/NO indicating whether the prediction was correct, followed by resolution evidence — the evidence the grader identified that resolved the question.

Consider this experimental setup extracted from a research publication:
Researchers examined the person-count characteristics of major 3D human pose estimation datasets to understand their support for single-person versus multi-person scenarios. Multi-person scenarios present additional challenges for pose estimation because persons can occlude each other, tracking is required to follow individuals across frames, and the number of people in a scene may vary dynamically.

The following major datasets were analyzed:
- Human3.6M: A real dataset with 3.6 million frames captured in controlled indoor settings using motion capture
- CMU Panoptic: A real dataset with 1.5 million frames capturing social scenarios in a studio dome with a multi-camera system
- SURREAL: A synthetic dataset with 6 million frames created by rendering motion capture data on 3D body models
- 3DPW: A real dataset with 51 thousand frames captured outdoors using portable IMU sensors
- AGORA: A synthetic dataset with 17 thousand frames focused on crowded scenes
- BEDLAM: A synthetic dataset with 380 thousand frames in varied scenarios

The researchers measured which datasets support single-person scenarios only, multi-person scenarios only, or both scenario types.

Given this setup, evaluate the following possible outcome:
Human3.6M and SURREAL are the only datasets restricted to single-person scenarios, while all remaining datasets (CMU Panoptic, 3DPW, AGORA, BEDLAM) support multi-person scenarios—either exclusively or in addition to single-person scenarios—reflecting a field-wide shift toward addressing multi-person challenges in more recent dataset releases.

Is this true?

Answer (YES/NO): YES